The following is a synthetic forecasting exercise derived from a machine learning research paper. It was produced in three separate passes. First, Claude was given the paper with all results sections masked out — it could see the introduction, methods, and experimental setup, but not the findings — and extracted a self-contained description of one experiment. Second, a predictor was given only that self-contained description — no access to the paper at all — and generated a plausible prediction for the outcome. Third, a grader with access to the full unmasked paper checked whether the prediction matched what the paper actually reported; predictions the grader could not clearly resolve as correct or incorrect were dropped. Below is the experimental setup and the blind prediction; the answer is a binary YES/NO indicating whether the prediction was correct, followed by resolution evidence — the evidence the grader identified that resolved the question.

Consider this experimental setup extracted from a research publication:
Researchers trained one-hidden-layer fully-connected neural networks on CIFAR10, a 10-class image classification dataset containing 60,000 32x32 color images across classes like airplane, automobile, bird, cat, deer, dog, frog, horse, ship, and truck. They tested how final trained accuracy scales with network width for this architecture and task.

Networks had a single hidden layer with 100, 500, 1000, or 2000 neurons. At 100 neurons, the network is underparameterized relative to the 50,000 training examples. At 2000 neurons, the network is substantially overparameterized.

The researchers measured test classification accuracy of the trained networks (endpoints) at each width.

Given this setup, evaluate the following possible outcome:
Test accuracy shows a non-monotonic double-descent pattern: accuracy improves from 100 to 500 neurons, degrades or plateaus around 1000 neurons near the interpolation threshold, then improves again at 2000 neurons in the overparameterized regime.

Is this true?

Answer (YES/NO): NO